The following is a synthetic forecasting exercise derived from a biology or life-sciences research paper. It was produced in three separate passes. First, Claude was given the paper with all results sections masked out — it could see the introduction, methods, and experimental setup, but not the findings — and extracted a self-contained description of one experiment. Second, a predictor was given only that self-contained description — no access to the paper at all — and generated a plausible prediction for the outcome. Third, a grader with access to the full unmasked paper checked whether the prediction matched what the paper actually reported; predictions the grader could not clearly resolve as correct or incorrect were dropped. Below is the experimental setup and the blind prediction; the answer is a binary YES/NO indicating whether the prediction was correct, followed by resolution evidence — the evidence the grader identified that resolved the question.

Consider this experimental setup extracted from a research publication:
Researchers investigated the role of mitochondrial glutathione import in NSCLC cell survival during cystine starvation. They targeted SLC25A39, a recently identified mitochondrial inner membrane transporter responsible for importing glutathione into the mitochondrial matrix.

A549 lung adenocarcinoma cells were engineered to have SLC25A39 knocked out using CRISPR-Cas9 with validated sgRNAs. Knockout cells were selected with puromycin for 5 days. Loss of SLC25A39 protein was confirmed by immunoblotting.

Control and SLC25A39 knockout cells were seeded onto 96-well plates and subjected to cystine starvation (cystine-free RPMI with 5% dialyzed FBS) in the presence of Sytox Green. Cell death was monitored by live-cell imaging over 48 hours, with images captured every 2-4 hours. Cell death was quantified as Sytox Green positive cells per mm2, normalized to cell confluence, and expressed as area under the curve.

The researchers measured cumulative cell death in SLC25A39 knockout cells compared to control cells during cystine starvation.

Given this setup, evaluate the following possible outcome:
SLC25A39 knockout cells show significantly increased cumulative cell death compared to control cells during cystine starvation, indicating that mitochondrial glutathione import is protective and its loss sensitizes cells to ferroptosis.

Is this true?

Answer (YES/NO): NO